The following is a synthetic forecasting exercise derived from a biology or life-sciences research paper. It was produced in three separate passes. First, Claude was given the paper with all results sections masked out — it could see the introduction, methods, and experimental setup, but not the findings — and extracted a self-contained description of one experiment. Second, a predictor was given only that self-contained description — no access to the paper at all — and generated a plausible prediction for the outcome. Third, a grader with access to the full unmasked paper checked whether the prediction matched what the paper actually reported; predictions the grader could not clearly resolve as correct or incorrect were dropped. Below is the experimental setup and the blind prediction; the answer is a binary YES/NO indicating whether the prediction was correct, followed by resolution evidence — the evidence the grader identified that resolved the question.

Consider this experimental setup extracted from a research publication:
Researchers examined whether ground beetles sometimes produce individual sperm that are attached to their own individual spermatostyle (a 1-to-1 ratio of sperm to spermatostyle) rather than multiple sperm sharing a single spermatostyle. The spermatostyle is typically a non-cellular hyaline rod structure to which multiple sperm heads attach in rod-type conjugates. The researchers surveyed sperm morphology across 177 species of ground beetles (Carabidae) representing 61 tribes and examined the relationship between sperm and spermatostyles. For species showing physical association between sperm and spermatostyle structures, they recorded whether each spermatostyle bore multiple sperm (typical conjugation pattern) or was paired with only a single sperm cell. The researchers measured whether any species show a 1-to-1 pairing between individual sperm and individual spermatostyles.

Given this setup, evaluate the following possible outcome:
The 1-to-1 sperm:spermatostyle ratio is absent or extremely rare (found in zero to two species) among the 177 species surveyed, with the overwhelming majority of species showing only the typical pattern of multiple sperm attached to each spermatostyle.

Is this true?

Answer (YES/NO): YES